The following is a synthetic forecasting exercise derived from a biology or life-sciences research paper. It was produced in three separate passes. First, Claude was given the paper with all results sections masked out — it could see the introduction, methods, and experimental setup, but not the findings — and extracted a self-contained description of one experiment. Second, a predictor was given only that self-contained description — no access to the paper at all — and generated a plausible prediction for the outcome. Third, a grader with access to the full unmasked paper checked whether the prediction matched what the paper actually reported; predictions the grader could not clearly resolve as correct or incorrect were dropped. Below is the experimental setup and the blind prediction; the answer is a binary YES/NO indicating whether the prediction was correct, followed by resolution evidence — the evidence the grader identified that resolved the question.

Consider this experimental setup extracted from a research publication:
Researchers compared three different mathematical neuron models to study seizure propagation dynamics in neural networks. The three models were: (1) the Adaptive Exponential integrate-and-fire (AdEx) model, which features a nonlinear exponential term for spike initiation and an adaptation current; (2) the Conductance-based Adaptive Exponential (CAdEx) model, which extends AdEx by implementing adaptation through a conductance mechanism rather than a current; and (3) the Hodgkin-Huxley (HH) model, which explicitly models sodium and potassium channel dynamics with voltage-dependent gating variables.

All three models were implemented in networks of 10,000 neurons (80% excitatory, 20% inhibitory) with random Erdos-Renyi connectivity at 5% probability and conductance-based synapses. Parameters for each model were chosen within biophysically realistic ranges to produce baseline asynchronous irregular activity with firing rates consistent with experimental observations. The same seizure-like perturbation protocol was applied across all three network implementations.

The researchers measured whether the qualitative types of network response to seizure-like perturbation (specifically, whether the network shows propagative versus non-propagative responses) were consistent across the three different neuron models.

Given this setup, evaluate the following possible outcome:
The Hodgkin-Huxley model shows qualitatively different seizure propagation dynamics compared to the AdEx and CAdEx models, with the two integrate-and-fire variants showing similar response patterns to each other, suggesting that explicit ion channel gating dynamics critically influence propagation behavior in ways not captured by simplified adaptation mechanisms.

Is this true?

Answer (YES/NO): YES